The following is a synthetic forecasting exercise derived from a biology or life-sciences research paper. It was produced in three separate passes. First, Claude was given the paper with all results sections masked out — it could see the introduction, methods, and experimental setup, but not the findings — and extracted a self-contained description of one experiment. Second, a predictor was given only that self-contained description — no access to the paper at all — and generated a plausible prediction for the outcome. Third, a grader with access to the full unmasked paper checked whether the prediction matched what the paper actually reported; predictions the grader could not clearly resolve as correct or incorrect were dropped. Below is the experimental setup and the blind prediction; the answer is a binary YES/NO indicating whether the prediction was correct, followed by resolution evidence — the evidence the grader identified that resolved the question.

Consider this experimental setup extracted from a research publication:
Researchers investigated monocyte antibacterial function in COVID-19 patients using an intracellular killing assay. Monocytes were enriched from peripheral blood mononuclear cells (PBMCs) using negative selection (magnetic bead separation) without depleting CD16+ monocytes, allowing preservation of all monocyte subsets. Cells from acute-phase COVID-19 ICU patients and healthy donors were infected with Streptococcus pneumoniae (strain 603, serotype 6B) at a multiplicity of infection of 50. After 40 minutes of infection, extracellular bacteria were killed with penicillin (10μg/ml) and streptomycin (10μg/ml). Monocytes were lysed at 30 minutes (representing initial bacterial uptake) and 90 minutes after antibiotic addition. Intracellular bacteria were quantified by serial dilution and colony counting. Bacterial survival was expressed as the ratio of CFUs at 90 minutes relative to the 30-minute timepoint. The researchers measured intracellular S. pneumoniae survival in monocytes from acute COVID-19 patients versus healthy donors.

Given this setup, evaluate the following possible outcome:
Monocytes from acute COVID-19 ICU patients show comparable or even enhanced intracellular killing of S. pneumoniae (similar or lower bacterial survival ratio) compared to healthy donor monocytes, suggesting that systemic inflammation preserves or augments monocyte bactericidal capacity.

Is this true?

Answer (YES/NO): NO